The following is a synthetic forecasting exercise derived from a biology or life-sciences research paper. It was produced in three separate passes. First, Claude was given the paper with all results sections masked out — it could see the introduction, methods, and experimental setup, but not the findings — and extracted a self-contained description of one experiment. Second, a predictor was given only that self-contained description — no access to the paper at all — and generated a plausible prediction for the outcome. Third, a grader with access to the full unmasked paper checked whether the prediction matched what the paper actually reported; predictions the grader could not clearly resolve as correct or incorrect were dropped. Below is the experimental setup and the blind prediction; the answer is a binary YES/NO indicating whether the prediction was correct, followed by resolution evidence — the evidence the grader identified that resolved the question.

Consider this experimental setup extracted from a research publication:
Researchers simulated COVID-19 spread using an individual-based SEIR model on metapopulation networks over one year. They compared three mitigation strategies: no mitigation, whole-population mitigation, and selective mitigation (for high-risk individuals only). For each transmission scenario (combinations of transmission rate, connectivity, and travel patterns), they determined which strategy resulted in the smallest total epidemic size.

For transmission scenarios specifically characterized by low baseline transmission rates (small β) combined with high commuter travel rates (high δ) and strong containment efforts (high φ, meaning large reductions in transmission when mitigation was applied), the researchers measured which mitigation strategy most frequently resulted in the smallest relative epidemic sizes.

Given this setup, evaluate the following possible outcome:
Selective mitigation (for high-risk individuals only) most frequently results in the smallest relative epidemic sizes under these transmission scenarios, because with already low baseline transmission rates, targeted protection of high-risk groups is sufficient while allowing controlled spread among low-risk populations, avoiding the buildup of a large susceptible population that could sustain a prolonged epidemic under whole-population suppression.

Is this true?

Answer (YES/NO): NO